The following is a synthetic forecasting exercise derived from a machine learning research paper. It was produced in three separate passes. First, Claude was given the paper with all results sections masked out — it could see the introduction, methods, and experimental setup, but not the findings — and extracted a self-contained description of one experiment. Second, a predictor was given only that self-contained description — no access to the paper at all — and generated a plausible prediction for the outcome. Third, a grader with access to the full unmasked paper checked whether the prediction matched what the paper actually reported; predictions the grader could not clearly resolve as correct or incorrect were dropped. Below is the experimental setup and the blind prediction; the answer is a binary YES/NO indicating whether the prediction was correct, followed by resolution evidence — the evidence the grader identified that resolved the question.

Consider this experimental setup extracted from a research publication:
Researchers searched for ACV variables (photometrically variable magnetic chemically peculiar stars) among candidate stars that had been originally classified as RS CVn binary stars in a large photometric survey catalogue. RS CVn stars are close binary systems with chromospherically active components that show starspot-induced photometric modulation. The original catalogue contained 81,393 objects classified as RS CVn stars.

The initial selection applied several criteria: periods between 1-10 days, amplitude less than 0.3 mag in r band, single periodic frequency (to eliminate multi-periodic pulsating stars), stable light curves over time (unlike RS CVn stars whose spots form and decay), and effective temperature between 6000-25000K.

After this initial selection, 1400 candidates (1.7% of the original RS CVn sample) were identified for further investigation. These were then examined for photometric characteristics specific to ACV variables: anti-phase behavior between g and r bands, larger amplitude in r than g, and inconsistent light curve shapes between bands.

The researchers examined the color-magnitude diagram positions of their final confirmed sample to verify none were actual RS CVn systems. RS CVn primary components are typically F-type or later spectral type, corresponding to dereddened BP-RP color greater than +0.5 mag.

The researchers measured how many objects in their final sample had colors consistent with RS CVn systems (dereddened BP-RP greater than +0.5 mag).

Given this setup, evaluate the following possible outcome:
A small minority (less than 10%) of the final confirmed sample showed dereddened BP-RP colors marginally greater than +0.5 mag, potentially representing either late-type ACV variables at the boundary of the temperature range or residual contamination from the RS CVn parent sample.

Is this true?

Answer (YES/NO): NO